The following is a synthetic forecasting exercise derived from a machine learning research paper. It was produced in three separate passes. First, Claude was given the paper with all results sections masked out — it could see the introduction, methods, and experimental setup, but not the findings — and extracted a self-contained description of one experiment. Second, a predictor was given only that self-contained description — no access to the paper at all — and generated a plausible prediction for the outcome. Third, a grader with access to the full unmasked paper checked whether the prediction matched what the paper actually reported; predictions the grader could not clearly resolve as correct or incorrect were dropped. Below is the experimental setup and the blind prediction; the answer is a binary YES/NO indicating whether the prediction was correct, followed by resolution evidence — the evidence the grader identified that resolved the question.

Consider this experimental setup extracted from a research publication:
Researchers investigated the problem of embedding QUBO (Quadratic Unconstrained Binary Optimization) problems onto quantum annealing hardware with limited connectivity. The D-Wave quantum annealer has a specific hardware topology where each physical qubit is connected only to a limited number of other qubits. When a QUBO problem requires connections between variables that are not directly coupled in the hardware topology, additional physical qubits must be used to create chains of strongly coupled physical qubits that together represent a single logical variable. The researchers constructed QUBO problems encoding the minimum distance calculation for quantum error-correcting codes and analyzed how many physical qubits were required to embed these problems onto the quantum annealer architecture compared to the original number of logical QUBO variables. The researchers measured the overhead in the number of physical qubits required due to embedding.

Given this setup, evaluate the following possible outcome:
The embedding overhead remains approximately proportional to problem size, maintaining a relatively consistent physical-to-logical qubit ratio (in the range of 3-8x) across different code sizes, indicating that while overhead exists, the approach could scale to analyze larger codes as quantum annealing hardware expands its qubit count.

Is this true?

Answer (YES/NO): NO